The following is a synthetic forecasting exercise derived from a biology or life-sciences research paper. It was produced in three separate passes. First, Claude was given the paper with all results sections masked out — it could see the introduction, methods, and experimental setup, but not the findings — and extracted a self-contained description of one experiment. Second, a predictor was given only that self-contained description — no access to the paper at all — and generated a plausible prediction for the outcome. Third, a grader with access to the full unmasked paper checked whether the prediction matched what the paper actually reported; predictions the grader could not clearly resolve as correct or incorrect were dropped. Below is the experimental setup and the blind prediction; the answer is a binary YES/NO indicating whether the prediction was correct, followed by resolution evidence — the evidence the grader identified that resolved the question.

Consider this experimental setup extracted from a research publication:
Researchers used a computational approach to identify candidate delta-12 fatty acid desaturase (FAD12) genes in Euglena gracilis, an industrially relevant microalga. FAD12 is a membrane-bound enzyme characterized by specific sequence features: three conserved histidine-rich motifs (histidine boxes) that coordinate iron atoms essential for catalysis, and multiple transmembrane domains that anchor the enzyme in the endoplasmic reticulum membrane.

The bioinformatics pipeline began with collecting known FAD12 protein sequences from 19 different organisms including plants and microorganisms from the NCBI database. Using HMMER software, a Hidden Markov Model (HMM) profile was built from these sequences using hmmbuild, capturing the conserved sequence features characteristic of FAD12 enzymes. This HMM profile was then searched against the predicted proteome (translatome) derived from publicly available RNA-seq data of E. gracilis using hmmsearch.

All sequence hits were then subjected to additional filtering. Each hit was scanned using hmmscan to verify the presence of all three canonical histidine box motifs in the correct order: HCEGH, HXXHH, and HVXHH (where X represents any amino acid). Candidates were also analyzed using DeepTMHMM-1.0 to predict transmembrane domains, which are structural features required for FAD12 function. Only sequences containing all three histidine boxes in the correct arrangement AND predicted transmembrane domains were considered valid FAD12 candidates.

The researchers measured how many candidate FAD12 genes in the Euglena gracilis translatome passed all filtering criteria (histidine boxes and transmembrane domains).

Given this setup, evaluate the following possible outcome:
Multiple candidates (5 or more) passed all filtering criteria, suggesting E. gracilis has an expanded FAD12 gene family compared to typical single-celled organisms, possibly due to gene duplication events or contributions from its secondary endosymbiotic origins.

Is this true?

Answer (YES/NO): NO